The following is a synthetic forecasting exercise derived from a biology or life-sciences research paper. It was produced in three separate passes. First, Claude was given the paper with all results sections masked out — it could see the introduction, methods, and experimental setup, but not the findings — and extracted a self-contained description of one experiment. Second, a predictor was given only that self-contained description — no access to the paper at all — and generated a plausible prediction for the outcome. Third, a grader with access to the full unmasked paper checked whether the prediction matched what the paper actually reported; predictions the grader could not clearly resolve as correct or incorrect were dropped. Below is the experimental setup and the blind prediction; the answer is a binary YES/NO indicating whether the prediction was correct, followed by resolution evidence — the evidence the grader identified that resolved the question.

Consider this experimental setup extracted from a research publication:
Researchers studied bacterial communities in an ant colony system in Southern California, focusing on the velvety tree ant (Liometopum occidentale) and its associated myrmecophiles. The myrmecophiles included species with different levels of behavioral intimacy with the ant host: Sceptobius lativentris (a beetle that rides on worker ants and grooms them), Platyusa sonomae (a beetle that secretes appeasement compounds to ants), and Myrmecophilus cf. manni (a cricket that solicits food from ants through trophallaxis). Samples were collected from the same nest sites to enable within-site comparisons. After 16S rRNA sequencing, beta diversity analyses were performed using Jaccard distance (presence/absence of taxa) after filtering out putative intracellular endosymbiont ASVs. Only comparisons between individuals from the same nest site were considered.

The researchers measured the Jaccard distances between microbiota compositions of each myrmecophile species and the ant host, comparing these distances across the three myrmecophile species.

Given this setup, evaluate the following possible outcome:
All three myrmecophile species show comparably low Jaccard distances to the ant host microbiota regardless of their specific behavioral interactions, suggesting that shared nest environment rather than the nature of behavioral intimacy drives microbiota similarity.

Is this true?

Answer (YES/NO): NO